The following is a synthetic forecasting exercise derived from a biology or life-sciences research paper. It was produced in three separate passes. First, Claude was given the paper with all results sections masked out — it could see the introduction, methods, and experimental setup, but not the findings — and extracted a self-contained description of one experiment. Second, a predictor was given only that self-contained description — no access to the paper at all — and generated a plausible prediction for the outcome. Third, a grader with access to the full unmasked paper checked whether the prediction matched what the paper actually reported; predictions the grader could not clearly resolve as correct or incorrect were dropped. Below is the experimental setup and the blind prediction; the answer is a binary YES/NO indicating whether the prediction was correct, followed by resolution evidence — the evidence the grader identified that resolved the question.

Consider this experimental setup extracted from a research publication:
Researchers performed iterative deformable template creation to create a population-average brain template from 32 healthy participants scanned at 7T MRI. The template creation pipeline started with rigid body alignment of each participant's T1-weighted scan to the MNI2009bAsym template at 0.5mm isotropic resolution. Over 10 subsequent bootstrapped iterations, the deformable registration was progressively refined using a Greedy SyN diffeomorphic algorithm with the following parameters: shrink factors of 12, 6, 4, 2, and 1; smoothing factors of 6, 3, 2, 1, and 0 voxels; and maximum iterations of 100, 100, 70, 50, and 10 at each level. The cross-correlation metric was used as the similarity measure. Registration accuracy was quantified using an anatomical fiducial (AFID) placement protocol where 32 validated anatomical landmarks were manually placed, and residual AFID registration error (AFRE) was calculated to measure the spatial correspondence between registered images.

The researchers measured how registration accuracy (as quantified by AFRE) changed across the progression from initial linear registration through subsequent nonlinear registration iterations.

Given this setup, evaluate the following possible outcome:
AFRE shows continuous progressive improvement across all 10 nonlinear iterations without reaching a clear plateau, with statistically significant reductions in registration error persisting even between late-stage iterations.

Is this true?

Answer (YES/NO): NO